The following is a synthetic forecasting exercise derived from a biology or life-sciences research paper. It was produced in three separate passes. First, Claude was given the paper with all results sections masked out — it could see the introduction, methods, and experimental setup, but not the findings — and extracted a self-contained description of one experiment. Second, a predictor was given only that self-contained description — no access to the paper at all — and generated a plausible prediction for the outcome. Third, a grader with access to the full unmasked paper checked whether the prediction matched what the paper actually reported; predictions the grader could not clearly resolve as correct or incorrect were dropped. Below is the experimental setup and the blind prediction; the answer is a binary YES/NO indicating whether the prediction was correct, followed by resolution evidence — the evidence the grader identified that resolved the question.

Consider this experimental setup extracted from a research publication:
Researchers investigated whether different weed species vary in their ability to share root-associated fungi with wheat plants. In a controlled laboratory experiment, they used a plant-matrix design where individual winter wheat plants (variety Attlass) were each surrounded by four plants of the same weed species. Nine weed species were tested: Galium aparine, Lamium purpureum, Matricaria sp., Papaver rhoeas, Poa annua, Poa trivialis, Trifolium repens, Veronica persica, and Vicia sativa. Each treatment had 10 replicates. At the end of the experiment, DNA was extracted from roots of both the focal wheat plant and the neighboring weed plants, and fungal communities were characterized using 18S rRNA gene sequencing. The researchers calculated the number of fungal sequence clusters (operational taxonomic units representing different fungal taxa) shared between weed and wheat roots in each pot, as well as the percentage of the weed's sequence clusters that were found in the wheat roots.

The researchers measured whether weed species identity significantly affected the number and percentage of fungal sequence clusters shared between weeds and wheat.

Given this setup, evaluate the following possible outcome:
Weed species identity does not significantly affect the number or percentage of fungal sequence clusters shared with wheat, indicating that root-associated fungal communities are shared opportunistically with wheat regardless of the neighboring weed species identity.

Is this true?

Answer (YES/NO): NO